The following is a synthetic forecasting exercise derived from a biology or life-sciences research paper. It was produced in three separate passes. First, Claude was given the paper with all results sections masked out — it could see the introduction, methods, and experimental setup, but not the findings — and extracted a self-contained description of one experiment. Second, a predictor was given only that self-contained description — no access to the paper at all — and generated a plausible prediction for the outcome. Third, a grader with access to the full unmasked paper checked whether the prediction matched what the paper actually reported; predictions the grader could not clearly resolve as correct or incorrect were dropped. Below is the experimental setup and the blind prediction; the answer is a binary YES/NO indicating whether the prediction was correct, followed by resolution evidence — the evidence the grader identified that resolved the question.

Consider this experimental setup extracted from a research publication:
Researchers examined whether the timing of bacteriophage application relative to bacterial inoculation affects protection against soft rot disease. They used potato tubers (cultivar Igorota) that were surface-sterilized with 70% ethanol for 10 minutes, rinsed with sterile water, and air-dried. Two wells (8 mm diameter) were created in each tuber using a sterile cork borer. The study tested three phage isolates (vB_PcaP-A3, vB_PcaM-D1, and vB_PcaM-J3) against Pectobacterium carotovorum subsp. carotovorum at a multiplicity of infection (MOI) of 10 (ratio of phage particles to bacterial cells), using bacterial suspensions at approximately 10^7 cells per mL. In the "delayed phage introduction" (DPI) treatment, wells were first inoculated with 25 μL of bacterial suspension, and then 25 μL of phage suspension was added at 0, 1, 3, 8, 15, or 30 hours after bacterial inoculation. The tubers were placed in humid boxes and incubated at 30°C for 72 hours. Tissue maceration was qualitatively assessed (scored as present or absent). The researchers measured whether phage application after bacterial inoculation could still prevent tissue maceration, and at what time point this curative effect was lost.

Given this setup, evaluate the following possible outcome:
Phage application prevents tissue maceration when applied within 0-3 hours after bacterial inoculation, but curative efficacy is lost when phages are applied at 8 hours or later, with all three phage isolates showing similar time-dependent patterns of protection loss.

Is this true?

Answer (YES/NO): NO